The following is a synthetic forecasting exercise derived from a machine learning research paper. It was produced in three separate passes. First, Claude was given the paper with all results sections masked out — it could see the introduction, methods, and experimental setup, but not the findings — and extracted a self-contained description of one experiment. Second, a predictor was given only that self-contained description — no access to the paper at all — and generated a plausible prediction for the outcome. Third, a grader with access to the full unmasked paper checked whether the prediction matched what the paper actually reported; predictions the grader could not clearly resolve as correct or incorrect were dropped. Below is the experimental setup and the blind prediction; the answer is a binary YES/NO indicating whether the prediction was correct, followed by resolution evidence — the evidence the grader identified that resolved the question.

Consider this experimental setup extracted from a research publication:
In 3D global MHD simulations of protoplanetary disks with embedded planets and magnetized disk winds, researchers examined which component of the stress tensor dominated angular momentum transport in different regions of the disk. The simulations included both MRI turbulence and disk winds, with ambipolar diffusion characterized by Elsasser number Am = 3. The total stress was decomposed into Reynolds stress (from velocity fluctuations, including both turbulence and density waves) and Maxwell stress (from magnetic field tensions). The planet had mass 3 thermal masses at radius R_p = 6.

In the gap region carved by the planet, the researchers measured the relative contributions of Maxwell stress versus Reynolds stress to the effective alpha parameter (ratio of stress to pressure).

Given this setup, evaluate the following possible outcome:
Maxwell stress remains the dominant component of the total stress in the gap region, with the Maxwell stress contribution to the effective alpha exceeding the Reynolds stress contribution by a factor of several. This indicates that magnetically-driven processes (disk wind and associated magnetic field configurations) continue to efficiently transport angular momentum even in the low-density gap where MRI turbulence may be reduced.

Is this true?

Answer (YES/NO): YES